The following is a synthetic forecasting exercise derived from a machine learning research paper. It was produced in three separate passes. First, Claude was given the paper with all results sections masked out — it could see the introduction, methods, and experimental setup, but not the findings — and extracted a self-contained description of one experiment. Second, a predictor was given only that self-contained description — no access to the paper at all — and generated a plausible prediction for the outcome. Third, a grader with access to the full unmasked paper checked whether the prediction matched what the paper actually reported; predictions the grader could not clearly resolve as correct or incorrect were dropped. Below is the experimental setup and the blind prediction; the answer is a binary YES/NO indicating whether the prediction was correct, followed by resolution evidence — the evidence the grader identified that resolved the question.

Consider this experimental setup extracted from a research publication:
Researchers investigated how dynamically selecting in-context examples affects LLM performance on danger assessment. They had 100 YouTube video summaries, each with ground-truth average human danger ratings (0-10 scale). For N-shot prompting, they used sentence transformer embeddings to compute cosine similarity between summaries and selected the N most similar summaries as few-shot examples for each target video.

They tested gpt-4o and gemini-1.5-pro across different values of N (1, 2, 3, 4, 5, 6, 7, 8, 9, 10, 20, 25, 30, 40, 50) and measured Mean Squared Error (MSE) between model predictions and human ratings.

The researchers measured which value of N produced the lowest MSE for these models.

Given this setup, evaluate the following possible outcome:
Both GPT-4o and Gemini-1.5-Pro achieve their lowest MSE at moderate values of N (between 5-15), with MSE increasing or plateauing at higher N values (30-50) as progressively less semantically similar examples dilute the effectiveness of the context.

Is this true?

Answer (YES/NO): NO